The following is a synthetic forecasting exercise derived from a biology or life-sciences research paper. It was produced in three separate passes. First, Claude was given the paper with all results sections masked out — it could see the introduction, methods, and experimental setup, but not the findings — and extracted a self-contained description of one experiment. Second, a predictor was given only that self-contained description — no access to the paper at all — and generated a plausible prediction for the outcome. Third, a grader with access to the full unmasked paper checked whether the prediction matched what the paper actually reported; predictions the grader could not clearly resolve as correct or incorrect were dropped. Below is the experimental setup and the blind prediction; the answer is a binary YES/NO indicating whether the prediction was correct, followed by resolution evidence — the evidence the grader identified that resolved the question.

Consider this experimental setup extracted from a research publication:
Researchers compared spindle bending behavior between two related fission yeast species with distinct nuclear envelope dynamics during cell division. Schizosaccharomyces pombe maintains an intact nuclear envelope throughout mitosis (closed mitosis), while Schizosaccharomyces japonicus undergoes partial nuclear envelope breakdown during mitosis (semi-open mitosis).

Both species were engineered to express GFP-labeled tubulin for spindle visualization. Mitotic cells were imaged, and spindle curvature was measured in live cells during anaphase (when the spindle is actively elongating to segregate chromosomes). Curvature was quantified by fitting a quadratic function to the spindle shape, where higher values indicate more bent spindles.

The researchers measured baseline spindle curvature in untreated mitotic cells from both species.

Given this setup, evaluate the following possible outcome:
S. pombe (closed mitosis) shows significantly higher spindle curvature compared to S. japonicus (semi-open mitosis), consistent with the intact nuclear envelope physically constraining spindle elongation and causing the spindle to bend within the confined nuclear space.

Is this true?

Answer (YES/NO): NO